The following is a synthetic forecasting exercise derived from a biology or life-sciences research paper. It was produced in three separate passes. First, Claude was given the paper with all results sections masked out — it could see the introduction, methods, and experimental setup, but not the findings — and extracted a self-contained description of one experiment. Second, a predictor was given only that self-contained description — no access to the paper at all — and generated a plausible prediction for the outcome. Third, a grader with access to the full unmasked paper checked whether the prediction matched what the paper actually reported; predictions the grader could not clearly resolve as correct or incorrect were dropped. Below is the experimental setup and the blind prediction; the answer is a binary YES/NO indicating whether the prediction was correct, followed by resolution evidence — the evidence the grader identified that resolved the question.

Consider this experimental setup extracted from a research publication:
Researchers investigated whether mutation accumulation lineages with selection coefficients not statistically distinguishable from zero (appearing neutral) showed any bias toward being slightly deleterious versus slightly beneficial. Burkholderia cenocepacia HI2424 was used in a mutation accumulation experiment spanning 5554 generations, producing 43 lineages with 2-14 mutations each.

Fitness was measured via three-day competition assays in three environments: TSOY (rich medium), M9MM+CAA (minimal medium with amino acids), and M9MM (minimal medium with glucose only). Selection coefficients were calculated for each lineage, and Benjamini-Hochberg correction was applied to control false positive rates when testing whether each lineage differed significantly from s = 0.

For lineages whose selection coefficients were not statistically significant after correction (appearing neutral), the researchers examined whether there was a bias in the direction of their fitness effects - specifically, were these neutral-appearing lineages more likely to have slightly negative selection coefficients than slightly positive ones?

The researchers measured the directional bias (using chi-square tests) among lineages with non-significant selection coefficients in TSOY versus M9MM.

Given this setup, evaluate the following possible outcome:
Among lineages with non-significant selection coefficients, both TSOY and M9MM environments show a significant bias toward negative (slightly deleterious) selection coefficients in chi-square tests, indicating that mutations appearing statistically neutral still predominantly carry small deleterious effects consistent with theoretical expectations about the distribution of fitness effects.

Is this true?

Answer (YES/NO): NO